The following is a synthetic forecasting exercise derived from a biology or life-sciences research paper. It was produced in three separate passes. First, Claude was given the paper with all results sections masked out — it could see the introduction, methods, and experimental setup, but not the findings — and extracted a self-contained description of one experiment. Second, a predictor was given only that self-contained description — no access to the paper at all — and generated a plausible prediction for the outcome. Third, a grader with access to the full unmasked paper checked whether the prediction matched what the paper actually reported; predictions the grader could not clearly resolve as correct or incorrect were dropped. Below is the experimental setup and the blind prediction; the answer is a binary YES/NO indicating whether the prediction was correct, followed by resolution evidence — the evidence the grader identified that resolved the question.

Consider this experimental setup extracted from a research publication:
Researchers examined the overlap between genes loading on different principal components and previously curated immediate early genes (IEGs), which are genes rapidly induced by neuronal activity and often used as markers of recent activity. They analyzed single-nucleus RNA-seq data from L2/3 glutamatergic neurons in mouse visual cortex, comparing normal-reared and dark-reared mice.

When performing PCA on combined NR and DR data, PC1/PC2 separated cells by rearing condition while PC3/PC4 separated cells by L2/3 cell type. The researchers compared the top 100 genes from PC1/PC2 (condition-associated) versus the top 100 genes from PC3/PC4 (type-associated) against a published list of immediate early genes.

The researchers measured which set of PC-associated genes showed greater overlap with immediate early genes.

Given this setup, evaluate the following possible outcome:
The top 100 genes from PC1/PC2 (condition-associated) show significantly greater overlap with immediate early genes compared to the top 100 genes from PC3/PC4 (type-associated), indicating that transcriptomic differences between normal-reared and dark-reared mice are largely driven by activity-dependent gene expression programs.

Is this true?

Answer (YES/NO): YES